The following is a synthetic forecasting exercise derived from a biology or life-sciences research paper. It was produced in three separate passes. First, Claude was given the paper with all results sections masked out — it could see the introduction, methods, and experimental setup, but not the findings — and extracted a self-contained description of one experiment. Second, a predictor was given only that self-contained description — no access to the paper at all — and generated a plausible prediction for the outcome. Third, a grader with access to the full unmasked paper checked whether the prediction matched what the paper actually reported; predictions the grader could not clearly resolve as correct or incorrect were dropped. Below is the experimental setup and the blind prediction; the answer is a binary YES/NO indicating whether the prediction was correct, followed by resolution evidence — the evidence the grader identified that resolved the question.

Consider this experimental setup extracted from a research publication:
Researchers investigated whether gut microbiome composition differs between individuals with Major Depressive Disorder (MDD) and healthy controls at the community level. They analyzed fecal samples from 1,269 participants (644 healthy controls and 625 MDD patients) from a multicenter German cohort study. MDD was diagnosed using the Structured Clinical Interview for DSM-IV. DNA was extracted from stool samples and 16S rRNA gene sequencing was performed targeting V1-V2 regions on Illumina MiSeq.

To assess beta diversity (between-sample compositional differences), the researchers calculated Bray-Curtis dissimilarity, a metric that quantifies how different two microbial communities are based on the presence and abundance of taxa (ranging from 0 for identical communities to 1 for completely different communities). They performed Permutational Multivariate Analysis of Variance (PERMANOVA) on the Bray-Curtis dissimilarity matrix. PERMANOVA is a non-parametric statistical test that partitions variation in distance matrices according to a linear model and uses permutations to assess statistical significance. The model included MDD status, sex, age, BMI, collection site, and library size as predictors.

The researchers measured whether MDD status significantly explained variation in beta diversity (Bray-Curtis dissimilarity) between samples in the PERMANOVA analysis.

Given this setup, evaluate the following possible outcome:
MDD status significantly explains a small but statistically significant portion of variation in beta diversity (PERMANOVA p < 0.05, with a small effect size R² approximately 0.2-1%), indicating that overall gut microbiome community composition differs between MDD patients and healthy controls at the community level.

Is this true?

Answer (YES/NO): NO